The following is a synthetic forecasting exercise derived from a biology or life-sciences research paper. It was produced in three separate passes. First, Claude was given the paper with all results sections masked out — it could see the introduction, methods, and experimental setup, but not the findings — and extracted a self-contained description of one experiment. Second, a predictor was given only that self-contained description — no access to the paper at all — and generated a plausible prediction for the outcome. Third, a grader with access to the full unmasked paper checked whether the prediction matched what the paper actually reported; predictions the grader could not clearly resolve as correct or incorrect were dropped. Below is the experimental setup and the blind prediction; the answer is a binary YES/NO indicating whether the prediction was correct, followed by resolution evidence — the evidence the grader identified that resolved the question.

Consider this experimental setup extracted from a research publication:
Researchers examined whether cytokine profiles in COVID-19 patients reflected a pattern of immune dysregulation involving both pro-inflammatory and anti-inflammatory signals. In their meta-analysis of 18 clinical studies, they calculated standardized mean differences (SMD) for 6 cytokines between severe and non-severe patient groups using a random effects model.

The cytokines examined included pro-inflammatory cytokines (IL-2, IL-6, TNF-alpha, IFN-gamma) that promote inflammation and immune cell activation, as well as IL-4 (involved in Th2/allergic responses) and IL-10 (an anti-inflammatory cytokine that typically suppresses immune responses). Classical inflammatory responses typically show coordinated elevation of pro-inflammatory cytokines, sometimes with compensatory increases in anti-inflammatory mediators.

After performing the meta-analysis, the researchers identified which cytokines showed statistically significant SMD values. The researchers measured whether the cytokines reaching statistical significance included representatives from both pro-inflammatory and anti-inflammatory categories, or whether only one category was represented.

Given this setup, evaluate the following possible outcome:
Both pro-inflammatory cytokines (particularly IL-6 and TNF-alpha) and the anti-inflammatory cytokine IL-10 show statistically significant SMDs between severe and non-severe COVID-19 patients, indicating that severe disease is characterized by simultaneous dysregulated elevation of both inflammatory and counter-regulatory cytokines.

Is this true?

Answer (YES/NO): NO